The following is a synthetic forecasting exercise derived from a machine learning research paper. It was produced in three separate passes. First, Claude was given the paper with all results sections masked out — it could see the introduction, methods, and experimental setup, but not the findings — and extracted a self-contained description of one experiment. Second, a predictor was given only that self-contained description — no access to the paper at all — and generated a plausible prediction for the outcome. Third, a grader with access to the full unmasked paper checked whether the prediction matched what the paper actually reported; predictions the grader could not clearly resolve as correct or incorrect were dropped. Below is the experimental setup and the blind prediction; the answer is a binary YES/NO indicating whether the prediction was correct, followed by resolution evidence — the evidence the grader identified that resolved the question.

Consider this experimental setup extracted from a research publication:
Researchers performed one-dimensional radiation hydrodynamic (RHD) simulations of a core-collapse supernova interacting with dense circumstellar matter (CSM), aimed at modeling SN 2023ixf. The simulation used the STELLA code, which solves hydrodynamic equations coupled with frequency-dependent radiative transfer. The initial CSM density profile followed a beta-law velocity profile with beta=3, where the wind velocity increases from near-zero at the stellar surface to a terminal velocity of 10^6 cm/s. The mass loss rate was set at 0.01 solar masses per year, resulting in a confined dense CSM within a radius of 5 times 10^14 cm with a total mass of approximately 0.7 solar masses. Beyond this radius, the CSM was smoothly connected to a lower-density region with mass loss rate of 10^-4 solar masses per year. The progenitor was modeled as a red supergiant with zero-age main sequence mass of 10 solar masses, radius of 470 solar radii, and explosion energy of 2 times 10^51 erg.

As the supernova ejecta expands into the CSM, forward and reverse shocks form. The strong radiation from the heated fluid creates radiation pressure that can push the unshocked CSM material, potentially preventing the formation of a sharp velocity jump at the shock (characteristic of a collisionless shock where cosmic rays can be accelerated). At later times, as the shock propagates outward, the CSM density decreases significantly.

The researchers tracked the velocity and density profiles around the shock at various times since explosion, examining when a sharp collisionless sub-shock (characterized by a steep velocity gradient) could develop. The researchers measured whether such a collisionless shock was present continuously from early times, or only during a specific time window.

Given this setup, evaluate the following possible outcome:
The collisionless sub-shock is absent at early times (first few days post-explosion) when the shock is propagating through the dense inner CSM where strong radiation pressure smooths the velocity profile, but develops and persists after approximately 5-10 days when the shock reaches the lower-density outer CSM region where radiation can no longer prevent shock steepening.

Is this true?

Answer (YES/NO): NO